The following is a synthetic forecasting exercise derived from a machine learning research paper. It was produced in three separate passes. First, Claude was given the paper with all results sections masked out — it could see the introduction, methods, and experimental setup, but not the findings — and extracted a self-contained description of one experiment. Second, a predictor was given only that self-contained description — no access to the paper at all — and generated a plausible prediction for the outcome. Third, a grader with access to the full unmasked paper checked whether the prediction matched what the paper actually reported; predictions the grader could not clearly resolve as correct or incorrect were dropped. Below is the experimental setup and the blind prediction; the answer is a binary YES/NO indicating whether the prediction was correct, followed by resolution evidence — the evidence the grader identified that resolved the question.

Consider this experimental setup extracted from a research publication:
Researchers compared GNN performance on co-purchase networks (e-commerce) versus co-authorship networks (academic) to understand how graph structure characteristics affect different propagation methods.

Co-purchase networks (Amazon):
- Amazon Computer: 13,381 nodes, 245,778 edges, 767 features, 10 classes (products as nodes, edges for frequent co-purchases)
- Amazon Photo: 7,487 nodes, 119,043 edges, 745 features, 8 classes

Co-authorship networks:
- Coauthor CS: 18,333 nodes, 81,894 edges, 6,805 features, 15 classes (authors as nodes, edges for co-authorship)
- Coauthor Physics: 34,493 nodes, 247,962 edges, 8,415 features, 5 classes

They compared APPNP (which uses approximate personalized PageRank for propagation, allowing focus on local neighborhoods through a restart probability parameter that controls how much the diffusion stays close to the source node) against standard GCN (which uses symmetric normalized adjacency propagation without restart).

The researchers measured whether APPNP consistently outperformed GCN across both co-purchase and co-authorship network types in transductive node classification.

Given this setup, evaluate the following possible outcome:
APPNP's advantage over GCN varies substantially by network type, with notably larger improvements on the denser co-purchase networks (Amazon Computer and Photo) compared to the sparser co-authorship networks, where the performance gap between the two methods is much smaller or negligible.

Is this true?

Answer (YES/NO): NO